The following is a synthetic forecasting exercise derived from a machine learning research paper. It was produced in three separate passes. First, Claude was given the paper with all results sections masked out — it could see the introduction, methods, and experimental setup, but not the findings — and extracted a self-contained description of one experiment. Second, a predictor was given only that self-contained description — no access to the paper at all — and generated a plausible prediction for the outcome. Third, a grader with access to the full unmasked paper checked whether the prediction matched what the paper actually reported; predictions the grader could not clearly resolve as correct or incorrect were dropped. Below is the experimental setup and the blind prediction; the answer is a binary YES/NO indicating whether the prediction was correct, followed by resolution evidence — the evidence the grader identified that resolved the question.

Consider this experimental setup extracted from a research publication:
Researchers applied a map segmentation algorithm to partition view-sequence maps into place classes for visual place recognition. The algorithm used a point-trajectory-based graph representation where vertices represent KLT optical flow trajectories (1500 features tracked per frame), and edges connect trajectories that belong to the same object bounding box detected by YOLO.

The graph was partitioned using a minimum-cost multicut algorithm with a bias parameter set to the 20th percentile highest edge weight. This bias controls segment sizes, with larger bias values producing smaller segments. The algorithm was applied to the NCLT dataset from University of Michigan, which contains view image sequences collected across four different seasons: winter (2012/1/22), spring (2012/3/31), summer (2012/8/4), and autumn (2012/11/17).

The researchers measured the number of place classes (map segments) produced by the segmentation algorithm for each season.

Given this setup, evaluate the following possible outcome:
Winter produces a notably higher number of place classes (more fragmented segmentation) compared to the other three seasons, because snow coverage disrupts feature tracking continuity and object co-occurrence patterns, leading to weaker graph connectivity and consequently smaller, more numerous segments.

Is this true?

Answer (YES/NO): NO